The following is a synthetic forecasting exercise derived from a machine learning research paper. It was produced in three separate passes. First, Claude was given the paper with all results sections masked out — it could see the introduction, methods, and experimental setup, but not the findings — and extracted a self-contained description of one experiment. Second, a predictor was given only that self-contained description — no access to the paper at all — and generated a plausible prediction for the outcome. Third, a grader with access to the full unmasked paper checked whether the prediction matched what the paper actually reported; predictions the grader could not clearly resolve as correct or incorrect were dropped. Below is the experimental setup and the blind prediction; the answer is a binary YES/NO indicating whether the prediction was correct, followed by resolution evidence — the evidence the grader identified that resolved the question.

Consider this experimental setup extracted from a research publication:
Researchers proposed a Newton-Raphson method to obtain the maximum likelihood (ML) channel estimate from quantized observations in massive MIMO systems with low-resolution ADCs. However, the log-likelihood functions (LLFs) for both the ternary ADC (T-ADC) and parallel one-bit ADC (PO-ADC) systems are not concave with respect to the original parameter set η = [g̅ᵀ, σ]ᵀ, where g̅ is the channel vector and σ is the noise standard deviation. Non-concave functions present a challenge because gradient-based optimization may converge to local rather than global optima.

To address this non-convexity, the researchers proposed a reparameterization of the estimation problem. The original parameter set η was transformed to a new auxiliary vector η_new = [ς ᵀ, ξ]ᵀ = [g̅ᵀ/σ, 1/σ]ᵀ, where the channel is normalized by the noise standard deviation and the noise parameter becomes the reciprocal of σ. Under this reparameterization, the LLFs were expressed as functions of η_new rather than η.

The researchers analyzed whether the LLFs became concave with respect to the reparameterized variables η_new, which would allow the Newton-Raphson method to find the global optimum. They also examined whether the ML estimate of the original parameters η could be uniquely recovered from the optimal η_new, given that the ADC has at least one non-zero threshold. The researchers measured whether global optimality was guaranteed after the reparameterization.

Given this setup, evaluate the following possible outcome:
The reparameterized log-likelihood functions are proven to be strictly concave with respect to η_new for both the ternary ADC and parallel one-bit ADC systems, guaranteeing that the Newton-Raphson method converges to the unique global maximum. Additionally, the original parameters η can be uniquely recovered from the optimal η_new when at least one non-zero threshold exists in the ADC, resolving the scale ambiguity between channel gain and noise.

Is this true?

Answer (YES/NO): NO